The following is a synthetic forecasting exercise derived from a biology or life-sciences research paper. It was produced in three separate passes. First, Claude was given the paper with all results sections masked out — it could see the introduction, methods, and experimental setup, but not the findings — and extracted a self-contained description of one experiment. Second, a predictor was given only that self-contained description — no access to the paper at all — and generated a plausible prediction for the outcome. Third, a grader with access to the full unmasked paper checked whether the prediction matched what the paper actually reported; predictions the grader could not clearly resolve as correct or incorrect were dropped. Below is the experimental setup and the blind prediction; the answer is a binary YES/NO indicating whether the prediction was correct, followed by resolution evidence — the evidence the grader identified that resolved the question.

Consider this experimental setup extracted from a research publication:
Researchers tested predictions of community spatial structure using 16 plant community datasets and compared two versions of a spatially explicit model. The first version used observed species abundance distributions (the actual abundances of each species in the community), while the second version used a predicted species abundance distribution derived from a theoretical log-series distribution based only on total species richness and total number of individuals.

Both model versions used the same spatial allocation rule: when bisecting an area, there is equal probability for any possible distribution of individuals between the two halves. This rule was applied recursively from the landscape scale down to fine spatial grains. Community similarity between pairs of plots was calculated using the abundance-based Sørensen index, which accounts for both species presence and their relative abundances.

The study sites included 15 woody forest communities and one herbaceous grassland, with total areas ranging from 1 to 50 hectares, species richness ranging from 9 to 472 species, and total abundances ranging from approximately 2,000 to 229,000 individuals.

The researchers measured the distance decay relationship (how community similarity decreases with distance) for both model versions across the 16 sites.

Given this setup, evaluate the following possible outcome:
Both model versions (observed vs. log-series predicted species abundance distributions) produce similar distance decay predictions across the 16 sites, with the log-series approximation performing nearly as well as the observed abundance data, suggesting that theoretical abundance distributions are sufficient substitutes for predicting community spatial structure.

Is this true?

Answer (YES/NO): YES